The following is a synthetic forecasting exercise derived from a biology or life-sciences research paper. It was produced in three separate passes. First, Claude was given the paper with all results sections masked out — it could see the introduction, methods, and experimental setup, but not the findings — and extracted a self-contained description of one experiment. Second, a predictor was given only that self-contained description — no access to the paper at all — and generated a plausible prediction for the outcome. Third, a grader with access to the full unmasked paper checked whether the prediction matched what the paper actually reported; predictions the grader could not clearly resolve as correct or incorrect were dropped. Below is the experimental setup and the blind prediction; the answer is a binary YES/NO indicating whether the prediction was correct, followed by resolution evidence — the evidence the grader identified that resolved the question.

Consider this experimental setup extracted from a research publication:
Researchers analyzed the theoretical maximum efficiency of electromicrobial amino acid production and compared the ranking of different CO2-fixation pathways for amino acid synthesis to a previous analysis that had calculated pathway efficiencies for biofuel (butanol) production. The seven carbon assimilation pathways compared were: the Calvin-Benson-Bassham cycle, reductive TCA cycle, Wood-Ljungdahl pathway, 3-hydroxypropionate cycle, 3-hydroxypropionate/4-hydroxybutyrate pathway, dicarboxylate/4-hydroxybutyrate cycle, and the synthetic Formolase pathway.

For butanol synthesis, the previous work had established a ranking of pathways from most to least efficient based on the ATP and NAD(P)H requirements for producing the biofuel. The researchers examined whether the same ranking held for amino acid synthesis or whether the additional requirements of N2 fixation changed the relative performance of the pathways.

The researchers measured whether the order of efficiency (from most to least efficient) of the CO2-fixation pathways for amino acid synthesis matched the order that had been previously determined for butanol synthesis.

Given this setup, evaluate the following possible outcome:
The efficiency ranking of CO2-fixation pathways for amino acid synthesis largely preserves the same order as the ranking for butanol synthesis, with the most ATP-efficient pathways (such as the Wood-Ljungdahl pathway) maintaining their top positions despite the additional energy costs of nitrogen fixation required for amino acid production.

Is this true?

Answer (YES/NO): YES